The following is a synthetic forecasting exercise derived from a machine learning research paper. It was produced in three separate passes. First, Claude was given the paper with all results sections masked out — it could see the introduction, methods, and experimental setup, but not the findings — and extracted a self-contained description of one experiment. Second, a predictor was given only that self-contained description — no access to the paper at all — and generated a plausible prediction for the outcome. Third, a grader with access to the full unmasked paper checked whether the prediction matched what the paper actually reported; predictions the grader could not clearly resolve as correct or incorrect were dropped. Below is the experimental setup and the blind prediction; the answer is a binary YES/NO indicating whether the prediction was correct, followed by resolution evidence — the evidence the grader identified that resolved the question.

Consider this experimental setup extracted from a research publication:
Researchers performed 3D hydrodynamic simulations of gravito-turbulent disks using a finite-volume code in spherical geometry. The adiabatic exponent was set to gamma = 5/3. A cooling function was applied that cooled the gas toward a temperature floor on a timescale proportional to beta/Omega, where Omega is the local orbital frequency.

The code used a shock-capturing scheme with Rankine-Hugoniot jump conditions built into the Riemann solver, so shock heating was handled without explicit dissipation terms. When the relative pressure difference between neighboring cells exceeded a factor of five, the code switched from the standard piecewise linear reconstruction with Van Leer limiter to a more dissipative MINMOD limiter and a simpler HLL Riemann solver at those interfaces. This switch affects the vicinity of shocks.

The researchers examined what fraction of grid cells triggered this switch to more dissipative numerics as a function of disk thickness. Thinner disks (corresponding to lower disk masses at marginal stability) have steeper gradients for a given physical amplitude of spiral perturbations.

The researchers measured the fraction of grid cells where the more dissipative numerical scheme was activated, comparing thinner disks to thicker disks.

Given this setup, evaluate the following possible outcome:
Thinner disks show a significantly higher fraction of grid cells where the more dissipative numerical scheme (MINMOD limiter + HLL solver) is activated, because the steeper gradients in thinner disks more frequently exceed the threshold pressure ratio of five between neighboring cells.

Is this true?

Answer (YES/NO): YES